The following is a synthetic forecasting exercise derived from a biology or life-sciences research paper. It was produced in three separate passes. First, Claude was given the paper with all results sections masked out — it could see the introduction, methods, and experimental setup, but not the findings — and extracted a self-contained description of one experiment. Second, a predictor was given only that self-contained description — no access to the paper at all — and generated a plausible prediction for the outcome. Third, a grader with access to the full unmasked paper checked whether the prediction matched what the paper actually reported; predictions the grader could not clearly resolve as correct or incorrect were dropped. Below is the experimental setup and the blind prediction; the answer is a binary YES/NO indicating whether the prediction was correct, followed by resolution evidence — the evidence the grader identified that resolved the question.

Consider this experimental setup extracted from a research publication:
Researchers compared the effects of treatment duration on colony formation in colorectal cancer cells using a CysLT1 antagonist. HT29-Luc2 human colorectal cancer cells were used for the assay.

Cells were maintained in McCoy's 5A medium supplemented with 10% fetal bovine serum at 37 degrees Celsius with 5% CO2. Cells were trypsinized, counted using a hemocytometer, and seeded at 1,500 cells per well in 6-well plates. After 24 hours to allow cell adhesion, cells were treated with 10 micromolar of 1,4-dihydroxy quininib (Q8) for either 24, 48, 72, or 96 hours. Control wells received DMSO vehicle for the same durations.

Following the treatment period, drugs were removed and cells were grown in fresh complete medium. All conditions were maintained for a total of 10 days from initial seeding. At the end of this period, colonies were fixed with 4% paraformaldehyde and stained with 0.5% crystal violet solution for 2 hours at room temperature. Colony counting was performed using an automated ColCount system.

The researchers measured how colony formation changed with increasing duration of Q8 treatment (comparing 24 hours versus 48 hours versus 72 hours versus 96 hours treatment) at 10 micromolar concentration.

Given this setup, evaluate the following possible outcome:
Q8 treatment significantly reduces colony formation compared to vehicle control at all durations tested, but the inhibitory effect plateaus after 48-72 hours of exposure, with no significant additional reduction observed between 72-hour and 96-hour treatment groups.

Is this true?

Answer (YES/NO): NO